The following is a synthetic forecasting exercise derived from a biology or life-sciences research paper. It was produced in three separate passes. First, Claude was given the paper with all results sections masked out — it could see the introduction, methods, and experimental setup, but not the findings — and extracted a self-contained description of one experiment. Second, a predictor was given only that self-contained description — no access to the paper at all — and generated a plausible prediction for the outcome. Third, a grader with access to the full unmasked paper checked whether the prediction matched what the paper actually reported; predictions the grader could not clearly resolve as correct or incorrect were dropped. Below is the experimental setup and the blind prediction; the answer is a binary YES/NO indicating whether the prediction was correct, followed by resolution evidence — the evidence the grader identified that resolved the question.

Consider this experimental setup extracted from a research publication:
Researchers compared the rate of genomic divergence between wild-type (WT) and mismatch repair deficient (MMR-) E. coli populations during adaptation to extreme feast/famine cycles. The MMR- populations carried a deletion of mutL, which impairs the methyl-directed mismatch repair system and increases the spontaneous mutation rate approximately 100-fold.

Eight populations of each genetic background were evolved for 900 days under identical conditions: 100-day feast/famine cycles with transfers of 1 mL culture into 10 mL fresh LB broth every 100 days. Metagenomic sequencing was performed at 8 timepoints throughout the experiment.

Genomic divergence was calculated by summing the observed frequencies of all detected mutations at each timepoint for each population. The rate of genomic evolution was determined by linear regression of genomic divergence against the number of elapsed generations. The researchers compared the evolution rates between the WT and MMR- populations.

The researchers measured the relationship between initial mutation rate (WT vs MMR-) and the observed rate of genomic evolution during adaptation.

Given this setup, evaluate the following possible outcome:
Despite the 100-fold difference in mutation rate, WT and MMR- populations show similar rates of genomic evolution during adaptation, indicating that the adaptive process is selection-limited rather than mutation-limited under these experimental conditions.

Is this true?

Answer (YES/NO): NO